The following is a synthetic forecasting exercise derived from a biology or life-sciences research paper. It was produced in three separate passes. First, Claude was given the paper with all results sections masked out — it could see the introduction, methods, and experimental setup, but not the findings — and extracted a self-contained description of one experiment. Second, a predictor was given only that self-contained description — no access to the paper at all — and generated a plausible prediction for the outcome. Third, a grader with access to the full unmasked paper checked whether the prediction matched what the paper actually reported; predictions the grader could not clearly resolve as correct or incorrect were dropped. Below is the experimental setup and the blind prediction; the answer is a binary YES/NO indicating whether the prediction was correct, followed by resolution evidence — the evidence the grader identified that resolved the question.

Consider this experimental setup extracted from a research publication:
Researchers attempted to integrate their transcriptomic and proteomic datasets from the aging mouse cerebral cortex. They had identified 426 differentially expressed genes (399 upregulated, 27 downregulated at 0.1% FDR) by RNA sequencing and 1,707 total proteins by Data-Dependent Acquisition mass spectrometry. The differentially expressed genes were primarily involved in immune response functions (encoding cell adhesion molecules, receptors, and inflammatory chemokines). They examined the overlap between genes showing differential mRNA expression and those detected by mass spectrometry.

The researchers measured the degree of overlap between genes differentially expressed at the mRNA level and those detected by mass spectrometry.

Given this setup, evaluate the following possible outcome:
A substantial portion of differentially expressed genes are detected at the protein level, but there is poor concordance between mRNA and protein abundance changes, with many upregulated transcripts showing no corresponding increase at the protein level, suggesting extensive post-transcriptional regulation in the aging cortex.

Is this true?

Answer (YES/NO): NO